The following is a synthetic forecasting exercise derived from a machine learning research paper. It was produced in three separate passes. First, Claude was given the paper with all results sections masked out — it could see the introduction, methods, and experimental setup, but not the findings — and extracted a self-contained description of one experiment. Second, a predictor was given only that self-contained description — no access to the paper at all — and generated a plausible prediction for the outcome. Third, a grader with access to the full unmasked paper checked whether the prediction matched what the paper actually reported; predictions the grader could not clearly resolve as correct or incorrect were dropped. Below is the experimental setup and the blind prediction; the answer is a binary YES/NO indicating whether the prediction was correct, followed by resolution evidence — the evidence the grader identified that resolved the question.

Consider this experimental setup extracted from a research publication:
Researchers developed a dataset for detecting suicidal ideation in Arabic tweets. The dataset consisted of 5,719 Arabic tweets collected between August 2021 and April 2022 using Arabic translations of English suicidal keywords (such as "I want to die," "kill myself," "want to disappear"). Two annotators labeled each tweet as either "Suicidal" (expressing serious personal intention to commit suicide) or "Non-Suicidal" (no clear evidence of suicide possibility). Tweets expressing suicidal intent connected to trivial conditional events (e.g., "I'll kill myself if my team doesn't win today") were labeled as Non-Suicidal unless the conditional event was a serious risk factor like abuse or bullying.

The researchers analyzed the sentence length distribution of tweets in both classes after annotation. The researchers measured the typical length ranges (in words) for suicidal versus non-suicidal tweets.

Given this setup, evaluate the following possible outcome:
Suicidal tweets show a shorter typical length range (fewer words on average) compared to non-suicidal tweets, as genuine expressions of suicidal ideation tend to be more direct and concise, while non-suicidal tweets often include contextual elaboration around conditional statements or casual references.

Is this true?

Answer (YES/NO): YES